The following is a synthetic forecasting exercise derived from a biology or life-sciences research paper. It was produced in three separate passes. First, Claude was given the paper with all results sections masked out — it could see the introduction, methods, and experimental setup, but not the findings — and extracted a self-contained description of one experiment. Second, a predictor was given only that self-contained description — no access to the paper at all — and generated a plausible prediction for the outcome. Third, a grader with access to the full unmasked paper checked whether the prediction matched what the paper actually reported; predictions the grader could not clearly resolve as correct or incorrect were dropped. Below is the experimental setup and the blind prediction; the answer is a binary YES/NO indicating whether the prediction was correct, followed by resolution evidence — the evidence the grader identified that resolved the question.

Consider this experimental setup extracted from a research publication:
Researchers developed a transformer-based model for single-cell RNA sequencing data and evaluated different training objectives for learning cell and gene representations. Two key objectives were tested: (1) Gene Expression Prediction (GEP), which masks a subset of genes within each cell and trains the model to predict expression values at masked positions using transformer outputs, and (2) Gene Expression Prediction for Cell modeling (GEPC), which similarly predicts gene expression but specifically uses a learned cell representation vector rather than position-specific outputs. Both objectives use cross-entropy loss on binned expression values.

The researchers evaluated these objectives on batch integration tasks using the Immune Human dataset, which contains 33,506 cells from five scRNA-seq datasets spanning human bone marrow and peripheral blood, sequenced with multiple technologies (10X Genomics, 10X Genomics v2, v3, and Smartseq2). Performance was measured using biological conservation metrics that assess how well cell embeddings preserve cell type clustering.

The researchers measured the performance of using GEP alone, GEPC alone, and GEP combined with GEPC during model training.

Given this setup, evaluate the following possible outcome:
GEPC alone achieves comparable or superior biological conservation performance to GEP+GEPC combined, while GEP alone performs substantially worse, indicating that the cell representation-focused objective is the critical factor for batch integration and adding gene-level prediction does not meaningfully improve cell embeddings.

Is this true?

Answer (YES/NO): NO